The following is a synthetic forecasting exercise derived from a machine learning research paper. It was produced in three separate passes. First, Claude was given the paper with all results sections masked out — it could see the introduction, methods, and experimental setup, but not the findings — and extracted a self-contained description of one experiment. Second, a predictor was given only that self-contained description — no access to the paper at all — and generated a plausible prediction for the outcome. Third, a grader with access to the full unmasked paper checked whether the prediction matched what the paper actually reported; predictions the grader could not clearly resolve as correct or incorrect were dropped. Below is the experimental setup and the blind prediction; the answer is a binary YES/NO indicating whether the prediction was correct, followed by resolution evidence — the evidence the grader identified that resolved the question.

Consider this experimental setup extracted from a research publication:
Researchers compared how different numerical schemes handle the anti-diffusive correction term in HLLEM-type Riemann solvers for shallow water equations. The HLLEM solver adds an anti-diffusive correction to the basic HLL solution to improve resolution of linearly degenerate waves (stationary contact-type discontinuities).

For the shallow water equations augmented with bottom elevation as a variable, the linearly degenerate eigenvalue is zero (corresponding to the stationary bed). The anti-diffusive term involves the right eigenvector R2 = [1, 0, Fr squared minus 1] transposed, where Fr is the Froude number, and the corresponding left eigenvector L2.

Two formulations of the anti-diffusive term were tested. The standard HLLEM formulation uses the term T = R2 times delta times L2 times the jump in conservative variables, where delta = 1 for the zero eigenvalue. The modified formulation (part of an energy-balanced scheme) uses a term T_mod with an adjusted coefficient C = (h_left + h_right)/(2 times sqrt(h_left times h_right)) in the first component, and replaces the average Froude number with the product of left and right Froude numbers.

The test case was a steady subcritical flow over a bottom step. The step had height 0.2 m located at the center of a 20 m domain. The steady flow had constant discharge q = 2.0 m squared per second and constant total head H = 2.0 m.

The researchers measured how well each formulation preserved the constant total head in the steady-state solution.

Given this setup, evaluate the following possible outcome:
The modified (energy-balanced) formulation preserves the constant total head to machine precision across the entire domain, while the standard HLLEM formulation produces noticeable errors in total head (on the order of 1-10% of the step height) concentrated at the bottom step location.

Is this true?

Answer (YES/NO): NO